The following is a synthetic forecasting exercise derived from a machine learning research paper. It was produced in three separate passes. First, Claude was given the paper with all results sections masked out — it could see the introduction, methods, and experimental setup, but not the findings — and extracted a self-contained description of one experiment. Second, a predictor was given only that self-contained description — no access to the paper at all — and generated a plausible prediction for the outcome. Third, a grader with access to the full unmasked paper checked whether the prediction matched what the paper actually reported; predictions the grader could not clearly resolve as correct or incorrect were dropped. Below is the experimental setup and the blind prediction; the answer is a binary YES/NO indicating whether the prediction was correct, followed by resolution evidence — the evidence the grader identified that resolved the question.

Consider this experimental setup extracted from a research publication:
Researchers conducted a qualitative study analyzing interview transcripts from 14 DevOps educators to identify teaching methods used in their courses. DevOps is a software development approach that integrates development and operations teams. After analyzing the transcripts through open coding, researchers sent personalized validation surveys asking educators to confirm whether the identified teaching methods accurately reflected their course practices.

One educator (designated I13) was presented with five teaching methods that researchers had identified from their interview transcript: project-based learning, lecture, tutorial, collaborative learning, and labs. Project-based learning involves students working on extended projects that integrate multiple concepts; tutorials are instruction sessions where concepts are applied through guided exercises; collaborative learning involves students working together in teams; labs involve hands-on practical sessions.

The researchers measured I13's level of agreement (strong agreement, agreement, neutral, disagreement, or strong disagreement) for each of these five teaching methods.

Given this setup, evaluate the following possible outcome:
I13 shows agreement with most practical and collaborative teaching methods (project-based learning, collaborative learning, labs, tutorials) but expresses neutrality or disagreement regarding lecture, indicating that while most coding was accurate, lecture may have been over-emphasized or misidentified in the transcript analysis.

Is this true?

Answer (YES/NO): NO